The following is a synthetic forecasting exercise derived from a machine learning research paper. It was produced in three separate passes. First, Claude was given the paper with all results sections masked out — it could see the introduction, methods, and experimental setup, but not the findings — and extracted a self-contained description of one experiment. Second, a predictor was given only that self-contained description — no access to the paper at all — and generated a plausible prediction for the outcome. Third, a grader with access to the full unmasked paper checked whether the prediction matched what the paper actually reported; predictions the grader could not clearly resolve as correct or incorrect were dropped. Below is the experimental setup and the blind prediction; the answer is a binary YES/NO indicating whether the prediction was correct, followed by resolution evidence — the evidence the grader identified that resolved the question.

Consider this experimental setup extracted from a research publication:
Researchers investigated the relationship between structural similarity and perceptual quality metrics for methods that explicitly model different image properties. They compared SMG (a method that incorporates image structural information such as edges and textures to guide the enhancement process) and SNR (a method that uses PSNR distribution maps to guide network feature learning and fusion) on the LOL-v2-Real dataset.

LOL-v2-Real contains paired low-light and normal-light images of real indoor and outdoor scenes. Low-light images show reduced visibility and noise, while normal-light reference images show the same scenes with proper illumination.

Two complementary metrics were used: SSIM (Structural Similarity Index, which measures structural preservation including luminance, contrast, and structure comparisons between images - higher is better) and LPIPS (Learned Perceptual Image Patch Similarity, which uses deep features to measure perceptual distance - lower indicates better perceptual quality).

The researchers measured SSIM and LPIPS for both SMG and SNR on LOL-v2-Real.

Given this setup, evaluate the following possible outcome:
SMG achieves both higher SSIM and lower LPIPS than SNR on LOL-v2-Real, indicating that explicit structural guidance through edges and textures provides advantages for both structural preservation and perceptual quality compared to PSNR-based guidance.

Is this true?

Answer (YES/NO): NO